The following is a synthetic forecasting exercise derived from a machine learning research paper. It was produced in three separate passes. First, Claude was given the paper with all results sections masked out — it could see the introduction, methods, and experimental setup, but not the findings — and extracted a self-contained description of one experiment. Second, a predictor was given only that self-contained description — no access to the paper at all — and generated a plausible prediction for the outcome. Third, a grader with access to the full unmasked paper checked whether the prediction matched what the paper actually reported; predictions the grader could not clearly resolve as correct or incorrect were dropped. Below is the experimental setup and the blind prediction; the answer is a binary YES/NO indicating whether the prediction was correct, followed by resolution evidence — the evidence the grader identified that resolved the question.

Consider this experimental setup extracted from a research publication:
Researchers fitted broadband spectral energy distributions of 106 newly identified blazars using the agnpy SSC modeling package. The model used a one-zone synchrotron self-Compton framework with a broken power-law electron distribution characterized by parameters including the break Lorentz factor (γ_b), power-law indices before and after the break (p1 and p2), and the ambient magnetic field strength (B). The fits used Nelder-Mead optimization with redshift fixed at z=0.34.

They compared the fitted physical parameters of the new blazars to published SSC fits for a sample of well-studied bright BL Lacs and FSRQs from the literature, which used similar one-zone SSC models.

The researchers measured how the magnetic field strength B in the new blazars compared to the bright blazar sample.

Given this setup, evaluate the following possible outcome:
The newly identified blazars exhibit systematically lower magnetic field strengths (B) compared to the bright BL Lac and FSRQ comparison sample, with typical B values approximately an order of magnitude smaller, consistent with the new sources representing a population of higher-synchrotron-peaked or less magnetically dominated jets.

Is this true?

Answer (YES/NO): NO